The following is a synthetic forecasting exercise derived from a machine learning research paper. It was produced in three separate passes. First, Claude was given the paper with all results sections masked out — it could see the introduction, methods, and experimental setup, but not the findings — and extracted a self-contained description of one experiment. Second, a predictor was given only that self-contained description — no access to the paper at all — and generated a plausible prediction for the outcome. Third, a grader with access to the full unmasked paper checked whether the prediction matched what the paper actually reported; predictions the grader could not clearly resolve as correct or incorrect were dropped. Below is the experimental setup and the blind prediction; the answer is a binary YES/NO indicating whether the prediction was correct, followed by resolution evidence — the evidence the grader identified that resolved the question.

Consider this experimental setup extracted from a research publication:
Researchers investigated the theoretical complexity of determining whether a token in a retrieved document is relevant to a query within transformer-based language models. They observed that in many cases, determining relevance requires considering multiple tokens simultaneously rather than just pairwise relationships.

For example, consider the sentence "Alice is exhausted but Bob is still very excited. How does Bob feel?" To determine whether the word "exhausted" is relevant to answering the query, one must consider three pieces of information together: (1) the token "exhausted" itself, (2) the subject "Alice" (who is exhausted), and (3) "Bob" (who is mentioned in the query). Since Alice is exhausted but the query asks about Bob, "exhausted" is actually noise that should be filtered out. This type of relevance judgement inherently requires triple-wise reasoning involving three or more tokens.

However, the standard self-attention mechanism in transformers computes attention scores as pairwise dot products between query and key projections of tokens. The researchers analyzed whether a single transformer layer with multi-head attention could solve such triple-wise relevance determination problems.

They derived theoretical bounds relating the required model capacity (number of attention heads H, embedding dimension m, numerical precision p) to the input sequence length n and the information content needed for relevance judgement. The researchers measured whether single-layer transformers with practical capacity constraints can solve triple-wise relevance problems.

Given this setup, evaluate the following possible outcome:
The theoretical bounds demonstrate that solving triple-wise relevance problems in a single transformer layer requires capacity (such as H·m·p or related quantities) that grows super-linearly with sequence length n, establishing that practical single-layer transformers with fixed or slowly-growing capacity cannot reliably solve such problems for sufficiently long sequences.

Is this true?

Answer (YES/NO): NO